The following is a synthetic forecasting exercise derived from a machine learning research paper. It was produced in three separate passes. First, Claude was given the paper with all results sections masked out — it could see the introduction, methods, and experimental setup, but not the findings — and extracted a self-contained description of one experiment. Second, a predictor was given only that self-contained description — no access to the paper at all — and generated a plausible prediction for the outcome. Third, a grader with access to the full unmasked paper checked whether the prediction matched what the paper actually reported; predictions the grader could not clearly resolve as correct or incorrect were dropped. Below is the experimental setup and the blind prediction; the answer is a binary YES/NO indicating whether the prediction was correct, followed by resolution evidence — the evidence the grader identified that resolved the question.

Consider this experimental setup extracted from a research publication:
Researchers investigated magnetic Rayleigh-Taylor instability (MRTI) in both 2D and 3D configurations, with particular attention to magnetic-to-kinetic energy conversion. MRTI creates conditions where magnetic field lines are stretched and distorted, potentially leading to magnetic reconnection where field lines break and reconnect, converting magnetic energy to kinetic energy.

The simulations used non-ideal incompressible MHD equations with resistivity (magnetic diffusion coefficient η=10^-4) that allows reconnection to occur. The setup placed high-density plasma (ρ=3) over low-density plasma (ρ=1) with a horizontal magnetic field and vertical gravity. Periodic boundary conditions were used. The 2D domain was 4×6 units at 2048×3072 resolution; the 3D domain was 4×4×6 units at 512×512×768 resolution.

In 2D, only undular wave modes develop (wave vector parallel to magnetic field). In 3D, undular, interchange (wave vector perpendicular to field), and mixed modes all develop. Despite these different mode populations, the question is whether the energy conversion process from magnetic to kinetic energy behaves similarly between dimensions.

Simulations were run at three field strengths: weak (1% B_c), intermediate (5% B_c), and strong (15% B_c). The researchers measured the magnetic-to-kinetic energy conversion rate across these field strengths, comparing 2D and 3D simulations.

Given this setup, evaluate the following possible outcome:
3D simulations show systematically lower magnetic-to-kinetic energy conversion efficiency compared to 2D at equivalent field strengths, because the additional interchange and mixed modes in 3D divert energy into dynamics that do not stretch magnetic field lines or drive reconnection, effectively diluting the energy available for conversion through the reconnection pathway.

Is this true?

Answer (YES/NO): NO